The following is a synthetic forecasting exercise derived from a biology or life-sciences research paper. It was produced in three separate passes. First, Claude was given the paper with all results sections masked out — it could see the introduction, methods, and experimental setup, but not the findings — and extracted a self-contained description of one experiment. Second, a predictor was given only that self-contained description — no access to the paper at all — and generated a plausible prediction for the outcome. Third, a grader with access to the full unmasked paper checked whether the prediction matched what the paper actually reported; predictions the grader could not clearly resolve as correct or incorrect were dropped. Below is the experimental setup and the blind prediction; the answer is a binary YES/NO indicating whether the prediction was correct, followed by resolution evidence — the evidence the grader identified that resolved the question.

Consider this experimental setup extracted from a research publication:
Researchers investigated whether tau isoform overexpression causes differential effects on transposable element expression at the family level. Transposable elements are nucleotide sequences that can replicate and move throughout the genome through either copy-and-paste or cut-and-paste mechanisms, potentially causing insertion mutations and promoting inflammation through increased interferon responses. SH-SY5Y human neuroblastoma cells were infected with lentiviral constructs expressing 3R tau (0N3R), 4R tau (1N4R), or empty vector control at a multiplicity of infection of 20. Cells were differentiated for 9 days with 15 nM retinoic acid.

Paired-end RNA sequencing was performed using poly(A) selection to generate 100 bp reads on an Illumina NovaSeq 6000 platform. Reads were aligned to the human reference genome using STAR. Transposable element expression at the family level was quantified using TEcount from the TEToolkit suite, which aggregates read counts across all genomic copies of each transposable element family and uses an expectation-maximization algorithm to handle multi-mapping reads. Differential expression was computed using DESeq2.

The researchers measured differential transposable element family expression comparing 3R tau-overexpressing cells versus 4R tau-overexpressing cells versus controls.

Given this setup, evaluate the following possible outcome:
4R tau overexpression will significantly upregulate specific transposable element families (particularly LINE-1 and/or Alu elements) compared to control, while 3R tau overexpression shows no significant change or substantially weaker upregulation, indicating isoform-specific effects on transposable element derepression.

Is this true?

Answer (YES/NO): NO